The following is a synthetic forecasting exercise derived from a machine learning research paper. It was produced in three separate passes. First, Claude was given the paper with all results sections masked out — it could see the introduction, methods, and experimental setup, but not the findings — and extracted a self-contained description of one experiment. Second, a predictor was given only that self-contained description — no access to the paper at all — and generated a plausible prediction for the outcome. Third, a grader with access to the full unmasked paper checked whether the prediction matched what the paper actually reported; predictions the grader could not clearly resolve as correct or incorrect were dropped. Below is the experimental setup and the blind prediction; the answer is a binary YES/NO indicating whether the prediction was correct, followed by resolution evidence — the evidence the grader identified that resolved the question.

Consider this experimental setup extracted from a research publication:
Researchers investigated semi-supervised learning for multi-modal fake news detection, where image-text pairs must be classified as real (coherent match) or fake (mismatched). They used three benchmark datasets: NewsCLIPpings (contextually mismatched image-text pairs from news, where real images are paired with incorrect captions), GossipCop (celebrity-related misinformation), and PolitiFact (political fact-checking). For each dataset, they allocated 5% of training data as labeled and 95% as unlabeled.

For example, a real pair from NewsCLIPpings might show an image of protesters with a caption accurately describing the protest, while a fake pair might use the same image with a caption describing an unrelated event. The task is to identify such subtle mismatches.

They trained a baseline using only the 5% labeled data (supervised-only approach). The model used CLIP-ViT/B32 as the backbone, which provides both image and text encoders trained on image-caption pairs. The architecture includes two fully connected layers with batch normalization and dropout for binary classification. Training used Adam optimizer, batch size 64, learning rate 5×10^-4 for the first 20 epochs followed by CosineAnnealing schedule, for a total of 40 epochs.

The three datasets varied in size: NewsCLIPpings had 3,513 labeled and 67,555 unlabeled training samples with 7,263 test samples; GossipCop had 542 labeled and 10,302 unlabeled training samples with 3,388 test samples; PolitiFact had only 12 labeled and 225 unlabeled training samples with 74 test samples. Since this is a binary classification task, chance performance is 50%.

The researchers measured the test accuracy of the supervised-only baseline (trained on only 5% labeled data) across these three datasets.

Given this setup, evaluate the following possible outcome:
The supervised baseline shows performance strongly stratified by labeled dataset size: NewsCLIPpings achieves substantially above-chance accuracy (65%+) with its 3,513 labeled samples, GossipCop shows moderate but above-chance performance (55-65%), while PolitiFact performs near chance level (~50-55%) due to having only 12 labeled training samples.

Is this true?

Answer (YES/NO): NO